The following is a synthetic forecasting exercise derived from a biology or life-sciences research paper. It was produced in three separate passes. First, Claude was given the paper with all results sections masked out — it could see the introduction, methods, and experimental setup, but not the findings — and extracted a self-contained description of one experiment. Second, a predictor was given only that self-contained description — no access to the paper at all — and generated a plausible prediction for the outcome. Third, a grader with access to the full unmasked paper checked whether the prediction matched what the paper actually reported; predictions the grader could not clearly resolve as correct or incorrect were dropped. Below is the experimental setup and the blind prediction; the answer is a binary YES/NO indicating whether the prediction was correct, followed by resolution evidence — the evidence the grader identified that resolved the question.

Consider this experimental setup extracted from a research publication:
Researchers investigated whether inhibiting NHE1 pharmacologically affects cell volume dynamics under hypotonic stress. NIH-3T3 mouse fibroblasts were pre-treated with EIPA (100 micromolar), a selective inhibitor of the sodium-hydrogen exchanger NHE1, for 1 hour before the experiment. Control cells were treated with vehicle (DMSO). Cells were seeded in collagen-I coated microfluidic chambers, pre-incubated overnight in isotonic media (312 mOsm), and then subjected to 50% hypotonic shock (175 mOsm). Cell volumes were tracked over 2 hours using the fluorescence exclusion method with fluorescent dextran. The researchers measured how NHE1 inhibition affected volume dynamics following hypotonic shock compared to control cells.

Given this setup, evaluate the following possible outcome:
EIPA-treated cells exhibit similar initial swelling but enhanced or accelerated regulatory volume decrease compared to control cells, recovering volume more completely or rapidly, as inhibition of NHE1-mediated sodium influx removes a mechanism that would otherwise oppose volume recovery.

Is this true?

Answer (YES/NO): NO